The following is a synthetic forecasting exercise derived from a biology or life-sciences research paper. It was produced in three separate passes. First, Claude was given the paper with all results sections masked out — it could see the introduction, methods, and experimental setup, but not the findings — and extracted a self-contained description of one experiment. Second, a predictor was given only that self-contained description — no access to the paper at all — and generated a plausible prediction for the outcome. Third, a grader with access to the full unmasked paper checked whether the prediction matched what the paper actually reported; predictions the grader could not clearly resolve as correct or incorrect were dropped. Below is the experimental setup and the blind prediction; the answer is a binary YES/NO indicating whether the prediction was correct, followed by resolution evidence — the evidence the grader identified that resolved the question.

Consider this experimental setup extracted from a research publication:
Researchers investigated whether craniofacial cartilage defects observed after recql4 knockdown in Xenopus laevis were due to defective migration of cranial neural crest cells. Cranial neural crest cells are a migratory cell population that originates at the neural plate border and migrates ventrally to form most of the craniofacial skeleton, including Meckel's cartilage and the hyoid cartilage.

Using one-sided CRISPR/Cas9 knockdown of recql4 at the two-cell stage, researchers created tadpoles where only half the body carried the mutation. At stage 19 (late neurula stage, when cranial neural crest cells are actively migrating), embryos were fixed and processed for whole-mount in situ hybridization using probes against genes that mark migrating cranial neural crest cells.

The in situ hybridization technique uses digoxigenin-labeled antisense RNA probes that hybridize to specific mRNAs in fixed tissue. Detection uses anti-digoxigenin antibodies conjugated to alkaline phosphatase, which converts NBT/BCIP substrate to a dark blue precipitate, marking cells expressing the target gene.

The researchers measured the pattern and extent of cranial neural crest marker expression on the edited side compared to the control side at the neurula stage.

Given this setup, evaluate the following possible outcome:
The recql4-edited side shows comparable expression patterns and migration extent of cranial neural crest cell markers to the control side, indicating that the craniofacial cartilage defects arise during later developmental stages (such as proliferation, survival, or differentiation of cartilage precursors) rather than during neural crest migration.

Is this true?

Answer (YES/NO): YES